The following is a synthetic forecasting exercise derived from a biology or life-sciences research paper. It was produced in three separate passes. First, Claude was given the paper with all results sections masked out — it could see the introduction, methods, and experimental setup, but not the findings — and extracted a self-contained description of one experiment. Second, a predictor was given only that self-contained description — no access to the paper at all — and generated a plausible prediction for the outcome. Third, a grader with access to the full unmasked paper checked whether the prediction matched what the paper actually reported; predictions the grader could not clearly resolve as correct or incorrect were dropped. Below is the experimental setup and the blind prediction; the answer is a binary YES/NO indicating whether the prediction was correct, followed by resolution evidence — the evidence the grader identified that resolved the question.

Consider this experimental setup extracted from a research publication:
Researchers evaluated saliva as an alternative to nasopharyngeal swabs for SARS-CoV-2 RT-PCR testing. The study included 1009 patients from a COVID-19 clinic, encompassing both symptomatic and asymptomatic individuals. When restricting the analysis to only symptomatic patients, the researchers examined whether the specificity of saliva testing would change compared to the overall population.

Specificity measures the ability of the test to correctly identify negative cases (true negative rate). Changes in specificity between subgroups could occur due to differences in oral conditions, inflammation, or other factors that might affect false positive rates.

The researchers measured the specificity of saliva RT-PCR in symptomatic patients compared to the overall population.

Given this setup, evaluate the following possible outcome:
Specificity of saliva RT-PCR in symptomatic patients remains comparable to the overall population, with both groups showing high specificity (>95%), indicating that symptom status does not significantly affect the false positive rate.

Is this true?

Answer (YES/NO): YES